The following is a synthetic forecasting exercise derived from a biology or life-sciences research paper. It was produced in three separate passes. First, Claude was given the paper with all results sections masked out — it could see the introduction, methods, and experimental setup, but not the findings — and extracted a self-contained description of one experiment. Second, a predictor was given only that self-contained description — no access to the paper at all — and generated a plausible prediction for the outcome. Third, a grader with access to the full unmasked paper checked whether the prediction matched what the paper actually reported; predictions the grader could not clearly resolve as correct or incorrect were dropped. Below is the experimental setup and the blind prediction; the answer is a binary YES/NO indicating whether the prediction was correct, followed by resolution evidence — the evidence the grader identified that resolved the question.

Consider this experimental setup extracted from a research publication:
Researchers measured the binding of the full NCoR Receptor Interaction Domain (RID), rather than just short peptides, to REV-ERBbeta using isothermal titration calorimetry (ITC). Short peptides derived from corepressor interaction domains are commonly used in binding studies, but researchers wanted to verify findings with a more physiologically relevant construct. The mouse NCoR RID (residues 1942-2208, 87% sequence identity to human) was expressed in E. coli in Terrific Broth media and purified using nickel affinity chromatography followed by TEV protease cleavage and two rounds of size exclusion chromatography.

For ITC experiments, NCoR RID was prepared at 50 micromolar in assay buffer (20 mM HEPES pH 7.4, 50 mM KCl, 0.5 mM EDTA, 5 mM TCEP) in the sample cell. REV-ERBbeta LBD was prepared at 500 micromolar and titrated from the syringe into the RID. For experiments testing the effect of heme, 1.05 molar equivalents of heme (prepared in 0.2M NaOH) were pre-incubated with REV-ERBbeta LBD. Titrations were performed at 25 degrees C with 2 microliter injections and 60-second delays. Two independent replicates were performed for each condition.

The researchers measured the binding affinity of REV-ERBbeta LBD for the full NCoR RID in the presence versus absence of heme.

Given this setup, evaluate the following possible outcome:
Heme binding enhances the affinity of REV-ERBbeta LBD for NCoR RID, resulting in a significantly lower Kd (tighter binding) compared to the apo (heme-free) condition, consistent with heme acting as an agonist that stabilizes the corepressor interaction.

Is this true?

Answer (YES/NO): YES